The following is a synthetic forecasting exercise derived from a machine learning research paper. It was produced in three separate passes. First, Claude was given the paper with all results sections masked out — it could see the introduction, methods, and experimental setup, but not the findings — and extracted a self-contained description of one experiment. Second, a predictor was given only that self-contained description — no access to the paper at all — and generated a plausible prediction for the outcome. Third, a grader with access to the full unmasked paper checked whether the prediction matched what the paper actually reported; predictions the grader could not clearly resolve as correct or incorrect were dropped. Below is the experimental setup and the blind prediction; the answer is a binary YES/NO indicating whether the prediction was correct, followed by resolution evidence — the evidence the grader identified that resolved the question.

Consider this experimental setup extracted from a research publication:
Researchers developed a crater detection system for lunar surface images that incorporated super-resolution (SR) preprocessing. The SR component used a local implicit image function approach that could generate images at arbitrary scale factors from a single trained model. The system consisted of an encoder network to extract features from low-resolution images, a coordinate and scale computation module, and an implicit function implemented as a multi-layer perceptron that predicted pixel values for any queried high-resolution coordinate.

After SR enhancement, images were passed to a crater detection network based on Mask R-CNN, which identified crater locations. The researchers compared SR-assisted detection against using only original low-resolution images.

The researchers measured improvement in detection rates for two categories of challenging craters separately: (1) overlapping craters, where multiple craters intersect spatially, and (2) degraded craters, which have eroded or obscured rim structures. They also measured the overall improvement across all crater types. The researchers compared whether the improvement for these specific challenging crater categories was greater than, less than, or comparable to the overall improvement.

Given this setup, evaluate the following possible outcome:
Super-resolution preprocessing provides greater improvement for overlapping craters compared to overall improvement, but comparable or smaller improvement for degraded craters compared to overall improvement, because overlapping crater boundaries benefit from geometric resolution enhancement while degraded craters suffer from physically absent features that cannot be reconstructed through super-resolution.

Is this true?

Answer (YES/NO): NO